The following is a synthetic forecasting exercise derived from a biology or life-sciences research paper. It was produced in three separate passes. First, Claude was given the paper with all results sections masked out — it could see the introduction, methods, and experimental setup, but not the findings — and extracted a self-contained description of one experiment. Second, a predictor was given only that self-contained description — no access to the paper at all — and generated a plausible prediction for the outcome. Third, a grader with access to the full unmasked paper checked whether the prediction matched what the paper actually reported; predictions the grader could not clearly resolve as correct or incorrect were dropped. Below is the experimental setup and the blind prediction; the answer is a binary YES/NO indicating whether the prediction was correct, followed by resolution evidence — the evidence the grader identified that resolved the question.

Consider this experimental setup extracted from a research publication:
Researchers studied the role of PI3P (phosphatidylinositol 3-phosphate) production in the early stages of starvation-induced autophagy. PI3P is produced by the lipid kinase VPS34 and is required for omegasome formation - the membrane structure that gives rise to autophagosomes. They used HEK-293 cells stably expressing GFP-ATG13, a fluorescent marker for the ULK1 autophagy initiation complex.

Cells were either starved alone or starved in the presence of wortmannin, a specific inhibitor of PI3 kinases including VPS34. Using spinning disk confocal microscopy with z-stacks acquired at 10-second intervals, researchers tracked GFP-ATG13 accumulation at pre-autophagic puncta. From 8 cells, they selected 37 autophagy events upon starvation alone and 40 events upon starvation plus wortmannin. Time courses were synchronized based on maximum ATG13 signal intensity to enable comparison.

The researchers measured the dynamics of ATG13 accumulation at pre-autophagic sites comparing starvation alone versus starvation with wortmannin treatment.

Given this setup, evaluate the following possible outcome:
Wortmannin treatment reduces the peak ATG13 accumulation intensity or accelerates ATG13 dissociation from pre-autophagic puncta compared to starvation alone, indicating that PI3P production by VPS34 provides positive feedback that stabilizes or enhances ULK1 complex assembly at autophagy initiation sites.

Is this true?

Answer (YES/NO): YES